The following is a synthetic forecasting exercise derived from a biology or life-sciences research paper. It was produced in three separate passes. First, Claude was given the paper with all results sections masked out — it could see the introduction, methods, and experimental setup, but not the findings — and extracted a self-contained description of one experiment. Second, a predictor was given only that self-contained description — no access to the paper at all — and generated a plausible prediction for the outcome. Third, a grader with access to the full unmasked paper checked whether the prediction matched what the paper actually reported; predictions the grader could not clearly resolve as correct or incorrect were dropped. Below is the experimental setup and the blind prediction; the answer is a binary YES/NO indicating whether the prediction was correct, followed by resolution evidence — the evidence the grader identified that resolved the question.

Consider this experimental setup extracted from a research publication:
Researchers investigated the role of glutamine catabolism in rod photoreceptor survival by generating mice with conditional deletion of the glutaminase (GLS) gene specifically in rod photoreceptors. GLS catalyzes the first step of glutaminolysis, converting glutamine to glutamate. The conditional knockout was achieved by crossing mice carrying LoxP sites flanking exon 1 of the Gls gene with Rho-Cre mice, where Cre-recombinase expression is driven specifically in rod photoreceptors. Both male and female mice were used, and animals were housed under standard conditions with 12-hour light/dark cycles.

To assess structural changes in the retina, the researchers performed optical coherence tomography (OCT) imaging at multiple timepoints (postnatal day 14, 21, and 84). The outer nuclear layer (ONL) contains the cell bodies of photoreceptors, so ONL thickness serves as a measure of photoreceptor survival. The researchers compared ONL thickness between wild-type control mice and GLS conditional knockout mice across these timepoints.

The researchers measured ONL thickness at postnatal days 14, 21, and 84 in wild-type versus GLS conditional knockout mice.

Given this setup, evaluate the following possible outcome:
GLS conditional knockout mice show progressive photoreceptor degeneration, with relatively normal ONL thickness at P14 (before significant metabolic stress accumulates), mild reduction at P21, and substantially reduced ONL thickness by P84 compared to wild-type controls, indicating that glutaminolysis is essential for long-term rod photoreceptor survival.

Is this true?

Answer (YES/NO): NO